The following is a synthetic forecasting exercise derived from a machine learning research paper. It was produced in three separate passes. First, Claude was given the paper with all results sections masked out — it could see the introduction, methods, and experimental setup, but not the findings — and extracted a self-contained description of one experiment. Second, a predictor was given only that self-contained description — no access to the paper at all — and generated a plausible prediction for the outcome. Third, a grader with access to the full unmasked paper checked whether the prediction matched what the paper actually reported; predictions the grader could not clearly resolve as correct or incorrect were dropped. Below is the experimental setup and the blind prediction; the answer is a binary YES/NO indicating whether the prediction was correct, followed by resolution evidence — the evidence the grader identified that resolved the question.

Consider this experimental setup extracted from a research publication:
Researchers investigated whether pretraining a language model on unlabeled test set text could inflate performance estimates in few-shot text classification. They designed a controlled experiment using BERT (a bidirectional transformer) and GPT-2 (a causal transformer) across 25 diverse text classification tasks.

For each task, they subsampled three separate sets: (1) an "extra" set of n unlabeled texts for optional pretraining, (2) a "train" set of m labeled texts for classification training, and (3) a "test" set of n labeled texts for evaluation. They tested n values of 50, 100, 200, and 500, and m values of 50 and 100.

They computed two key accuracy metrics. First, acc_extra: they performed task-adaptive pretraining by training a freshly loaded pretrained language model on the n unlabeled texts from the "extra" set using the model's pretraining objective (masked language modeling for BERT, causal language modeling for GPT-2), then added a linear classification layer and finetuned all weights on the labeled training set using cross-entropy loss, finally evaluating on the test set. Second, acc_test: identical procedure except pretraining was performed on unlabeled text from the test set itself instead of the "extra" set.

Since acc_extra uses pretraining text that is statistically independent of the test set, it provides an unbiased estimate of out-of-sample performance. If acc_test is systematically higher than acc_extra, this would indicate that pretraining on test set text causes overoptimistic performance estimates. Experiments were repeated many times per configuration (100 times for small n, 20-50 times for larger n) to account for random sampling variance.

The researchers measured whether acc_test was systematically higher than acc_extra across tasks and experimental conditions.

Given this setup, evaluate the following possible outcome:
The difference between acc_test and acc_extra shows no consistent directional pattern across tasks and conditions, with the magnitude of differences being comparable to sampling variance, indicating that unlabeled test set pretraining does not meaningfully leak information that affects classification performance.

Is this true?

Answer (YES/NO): YES